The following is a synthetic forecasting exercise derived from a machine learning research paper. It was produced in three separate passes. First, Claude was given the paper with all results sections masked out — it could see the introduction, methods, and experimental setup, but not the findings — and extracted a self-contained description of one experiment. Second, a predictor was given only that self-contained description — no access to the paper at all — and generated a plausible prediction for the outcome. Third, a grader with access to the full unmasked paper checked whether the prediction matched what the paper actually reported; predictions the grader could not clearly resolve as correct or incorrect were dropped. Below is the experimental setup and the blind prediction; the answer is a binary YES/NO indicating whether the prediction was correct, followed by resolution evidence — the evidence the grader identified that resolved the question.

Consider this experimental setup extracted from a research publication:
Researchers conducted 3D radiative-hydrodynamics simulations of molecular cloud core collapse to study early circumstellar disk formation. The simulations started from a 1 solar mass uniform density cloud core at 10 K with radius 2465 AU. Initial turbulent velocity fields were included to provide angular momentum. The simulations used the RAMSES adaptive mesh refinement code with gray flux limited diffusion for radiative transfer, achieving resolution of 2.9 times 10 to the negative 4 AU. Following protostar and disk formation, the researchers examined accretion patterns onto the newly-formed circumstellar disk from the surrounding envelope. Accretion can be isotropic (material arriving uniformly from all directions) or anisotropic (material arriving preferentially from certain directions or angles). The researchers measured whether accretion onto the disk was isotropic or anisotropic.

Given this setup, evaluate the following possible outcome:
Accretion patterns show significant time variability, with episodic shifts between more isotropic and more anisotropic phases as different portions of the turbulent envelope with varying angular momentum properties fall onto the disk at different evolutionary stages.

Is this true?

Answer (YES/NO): NO